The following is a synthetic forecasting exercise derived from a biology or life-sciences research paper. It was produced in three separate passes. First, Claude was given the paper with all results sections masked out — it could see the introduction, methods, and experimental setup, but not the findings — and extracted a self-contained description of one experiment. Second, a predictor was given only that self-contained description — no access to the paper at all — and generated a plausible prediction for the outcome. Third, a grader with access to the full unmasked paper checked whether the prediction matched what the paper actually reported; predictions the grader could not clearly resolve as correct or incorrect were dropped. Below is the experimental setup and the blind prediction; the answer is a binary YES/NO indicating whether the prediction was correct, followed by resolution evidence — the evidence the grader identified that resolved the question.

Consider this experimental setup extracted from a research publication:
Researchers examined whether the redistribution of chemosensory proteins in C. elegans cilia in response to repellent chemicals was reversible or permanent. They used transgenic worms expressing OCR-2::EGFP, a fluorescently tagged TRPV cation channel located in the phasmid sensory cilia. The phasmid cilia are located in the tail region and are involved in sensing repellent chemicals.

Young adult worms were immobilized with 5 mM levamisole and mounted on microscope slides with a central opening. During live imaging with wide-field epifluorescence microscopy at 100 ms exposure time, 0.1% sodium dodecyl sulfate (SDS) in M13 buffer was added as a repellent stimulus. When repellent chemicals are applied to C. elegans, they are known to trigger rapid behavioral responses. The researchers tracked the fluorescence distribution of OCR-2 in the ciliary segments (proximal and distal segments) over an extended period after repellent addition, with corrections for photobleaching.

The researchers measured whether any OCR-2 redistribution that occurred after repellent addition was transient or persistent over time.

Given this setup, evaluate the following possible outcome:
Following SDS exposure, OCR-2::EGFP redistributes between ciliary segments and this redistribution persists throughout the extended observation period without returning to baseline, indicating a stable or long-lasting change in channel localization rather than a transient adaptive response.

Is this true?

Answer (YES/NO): NO